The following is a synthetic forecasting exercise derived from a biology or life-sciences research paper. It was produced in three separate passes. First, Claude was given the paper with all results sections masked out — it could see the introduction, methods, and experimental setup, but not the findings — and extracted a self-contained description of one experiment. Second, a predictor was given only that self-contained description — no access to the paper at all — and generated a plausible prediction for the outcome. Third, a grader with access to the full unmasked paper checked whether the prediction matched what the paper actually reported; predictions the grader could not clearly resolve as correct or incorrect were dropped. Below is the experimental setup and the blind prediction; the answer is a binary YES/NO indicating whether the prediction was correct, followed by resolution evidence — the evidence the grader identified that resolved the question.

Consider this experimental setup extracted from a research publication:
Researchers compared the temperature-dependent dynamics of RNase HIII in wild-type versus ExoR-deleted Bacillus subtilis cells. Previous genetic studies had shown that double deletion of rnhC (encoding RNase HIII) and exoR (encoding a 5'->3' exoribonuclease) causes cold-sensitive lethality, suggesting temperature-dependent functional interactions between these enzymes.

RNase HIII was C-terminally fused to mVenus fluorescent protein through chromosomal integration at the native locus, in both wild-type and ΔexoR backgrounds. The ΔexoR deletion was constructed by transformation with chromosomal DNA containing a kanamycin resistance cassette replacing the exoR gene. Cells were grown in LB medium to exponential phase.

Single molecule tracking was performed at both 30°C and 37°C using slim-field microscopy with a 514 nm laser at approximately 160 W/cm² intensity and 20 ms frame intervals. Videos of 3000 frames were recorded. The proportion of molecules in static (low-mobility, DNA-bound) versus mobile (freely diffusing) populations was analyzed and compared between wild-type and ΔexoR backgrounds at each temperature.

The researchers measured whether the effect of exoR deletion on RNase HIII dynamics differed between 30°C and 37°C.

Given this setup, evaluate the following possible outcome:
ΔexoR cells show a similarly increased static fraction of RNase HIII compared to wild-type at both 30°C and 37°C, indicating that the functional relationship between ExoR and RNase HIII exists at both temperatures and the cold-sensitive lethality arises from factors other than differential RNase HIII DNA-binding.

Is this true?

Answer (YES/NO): NO